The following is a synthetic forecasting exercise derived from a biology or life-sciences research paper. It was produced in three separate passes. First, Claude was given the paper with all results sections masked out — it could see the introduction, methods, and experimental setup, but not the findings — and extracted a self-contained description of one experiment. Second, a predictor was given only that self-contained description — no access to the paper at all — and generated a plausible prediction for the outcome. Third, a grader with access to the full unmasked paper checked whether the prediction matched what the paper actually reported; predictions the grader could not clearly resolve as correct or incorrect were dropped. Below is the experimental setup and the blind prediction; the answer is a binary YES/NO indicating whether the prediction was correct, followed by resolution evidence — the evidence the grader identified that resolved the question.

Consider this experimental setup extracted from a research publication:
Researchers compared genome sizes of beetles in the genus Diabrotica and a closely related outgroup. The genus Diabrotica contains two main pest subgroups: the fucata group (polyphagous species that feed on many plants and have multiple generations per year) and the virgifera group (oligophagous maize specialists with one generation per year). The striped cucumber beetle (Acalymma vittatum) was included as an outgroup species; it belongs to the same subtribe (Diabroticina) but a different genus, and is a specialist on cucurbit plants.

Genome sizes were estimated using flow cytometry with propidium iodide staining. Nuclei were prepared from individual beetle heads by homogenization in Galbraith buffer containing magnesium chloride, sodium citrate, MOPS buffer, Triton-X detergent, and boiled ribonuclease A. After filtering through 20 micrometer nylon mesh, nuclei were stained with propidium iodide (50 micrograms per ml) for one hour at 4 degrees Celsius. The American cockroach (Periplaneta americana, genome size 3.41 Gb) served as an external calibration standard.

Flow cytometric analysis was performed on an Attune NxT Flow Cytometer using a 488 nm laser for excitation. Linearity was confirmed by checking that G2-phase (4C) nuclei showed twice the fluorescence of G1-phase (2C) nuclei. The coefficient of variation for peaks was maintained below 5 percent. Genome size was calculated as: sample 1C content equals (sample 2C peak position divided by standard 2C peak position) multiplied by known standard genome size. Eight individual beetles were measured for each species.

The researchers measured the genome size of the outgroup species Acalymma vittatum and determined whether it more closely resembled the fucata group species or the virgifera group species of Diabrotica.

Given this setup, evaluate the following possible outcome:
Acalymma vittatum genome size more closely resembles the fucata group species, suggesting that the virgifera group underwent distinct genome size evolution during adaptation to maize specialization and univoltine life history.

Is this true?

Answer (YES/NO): YES